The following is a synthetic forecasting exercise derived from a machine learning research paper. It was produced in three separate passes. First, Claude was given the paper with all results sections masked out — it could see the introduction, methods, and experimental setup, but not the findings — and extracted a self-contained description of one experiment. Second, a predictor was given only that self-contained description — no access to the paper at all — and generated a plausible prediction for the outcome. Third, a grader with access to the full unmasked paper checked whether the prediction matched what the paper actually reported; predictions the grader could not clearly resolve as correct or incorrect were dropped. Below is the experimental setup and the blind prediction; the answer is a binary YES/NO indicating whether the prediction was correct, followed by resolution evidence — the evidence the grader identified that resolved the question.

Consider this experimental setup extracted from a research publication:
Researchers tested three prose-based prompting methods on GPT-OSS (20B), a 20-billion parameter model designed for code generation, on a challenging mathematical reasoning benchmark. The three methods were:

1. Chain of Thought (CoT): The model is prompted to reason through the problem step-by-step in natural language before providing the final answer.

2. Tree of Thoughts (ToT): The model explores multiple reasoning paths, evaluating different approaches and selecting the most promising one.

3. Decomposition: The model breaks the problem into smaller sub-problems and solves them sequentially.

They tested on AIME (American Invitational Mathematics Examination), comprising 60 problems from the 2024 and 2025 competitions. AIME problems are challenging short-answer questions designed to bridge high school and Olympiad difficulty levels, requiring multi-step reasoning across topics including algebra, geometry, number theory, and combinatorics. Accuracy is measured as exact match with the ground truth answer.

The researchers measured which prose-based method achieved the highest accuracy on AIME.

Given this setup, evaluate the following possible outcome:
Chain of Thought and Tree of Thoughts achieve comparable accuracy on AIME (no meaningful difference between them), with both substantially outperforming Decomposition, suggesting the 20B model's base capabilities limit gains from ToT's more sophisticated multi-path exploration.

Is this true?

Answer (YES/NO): NO